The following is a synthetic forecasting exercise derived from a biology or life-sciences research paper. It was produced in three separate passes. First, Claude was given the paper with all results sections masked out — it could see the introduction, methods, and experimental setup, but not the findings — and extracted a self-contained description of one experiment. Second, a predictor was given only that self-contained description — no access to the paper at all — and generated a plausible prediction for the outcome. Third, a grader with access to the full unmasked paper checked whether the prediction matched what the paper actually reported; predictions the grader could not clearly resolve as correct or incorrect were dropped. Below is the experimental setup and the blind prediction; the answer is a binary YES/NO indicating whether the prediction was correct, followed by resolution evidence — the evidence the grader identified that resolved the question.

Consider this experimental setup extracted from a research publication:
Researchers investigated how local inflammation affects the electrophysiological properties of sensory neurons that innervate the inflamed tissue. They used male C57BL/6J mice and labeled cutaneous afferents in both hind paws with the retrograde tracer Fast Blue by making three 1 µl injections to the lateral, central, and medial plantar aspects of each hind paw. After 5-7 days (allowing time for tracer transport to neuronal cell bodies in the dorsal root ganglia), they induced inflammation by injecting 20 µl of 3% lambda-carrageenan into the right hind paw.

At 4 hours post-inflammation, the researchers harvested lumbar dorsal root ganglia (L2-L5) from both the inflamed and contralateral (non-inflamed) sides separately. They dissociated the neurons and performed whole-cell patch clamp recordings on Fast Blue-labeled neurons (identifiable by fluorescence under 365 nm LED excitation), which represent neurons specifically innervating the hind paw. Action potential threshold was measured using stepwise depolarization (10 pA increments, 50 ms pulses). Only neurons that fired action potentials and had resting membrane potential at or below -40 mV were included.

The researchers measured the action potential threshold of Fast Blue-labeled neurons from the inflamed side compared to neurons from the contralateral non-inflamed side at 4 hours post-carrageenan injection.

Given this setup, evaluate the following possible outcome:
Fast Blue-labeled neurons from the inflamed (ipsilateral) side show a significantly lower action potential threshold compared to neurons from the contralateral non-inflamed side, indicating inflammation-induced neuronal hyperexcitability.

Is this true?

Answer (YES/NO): YES